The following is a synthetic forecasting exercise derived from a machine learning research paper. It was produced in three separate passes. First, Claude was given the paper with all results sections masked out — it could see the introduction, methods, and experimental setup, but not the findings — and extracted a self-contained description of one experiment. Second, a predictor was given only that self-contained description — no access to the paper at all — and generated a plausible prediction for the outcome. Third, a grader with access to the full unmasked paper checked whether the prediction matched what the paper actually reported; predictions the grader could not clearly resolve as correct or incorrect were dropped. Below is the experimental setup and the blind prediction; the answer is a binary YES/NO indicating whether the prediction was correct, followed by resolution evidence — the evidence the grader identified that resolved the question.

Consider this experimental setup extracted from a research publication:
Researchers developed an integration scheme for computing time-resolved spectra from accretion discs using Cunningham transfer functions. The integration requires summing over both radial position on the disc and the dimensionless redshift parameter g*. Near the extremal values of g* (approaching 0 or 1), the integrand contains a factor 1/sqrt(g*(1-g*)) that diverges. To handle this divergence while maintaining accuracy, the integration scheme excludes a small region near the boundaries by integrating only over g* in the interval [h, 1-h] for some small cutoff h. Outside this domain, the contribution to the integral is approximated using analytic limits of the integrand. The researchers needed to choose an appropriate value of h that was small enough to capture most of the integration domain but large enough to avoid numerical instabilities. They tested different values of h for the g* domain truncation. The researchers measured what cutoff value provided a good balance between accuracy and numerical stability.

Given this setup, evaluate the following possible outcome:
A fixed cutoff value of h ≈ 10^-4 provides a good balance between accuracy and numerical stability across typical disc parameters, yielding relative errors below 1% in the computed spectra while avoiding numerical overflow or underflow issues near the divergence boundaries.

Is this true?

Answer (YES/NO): NO